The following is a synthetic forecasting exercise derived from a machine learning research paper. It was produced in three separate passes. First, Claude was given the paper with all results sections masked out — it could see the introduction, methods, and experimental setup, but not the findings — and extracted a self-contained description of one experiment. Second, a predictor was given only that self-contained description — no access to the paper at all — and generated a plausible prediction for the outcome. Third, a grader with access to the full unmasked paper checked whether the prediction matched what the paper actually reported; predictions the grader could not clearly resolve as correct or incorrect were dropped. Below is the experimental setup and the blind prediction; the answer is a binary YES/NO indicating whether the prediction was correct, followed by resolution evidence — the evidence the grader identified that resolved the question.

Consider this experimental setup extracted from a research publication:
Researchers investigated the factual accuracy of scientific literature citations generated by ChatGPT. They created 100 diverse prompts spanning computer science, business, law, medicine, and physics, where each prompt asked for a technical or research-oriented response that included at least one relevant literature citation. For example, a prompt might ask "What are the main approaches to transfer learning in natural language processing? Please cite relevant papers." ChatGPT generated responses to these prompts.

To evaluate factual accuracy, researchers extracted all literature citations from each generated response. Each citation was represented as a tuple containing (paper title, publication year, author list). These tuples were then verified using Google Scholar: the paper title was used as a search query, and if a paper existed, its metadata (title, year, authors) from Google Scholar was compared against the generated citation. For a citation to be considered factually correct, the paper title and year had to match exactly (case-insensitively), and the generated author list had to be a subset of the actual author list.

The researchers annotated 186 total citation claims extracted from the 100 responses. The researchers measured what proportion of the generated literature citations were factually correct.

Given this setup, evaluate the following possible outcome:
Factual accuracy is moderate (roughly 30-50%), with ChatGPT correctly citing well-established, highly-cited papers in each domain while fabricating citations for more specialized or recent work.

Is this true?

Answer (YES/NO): NO